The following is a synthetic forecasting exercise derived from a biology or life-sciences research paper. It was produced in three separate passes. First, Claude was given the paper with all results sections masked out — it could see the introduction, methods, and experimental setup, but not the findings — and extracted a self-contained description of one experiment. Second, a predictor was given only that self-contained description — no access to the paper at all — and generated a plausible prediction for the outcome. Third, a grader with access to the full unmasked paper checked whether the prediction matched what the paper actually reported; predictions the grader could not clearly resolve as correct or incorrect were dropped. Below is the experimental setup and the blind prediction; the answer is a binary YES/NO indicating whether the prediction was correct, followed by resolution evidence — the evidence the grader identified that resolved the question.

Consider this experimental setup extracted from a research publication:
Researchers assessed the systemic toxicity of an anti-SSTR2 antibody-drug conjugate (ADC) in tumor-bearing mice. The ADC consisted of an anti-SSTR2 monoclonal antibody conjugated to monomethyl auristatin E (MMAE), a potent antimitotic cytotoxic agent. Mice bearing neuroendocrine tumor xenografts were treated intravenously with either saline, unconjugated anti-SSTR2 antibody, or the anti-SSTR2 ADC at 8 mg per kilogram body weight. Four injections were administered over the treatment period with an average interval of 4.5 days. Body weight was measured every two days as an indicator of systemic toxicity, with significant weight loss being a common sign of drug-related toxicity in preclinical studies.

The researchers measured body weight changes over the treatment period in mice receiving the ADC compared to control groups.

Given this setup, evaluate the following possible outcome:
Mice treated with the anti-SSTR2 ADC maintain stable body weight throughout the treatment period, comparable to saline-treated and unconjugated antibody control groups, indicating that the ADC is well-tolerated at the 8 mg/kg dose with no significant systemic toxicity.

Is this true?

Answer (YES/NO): YES